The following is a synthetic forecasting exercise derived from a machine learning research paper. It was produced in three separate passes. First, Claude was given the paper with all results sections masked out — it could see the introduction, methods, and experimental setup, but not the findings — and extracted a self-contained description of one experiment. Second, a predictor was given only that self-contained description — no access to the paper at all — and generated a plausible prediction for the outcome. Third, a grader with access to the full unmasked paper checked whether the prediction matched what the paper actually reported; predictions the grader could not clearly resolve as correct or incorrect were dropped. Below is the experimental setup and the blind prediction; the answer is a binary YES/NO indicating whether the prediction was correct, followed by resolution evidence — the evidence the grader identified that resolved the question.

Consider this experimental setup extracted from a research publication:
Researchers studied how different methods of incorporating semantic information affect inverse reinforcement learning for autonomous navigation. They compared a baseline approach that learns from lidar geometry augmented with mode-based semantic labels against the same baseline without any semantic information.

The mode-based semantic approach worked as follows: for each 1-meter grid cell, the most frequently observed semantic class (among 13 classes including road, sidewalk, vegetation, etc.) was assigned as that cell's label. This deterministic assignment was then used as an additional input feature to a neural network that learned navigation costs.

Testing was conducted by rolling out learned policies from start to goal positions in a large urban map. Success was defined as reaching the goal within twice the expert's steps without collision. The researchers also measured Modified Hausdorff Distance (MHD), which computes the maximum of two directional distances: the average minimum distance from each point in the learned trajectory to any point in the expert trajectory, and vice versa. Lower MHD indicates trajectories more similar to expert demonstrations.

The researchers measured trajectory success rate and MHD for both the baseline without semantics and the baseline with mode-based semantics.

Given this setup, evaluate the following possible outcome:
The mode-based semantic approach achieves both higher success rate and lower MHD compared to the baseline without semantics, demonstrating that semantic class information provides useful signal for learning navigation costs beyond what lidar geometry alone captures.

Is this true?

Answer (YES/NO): NO